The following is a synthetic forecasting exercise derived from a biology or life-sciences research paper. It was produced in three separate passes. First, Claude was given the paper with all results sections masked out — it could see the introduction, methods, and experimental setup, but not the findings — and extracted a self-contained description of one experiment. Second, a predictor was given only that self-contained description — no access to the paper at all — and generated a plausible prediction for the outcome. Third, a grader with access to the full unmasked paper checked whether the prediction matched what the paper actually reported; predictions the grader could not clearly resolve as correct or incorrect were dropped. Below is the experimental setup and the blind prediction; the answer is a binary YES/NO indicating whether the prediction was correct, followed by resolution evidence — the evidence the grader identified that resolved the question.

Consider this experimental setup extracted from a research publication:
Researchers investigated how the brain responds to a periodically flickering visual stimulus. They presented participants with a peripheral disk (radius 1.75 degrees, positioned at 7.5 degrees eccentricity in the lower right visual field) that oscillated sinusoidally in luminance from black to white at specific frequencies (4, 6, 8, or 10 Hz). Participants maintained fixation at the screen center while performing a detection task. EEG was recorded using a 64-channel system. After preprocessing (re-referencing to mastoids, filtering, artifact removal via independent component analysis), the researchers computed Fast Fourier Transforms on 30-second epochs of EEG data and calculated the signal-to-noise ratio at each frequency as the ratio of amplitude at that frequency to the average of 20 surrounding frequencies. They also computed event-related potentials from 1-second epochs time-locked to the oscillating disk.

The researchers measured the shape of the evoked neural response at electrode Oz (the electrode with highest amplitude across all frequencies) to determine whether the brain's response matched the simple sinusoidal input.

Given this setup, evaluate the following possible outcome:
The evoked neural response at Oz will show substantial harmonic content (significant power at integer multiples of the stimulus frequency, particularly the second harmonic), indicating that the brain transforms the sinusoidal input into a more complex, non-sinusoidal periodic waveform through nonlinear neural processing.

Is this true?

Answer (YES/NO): YES